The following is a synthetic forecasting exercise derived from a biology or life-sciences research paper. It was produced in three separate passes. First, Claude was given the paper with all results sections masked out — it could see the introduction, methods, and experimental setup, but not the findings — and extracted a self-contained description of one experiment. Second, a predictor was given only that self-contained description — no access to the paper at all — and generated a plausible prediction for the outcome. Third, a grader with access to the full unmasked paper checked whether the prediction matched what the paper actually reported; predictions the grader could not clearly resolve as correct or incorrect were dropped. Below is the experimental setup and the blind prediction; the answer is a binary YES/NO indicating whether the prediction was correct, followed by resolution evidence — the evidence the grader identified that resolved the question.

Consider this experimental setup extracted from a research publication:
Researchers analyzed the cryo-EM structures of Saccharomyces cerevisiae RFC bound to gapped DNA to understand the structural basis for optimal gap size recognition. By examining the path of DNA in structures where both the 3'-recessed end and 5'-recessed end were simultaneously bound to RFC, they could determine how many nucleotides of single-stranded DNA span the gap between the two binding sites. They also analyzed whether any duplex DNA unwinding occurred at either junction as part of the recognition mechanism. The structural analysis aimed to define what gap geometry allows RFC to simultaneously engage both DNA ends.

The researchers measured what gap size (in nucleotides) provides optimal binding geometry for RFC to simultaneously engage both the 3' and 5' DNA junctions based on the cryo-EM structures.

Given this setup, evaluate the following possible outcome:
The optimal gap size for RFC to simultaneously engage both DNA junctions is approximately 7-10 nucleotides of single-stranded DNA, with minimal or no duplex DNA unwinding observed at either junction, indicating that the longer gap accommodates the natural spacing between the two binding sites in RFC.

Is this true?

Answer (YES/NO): NO